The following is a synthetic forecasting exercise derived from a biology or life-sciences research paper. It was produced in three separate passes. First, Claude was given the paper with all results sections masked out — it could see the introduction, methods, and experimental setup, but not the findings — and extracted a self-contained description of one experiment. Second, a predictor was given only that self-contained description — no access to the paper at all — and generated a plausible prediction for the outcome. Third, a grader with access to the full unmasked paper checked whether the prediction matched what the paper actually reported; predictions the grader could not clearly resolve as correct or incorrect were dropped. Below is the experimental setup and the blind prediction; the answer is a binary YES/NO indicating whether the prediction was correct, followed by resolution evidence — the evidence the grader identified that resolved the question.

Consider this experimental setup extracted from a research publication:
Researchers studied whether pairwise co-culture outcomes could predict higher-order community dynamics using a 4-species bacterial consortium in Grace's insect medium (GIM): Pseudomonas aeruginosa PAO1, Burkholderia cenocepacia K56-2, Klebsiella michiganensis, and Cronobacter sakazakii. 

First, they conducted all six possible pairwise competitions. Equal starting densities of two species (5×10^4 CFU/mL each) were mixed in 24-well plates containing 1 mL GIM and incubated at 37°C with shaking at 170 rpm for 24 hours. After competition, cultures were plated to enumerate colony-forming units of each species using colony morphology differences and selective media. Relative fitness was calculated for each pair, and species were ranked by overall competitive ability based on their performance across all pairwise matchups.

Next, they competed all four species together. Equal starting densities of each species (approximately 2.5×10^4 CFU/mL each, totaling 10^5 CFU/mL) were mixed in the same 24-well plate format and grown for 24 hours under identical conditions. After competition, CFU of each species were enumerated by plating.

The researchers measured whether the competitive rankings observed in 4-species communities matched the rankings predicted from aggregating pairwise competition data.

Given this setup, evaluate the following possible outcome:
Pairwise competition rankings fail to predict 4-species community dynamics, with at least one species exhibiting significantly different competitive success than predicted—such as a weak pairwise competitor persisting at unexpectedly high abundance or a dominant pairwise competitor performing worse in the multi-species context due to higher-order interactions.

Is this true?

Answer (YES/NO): YES